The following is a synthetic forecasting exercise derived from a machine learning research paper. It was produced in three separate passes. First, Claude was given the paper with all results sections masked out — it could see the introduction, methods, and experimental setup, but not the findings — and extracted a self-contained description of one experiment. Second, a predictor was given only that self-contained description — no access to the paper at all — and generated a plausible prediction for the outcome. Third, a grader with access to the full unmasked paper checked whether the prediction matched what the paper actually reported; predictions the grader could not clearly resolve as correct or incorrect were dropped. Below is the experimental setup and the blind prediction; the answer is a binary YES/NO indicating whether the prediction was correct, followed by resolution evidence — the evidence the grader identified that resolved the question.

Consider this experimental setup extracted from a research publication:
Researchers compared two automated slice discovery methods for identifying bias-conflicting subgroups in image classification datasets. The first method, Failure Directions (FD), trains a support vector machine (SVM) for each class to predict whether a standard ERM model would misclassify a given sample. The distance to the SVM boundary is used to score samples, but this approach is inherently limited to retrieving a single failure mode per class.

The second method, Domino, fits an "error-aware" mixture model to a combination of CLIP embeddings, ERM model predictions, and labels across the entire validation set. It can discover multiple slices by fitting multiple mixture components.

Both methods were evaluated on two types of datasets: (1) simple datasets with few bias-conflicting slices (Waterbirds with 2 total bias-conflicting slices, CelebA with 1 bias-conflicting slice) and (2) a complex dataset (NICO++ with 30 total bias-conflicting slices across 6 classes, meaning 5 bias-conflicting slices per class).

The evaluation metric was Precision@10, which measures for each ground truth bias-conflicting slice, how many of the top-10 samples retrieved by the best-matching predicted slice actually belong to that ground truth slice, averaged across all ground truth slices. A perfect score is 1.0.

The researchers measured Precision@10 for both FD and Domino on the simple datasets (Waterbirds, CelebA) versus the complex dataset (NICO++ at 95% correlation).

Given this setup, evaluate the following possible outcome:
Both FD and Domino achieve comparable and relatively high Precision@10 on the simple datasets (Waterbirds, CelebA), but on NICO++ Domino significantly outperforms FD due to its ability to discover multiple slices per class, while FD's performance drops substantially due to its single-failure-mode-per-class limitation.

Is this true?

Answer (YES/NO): NO